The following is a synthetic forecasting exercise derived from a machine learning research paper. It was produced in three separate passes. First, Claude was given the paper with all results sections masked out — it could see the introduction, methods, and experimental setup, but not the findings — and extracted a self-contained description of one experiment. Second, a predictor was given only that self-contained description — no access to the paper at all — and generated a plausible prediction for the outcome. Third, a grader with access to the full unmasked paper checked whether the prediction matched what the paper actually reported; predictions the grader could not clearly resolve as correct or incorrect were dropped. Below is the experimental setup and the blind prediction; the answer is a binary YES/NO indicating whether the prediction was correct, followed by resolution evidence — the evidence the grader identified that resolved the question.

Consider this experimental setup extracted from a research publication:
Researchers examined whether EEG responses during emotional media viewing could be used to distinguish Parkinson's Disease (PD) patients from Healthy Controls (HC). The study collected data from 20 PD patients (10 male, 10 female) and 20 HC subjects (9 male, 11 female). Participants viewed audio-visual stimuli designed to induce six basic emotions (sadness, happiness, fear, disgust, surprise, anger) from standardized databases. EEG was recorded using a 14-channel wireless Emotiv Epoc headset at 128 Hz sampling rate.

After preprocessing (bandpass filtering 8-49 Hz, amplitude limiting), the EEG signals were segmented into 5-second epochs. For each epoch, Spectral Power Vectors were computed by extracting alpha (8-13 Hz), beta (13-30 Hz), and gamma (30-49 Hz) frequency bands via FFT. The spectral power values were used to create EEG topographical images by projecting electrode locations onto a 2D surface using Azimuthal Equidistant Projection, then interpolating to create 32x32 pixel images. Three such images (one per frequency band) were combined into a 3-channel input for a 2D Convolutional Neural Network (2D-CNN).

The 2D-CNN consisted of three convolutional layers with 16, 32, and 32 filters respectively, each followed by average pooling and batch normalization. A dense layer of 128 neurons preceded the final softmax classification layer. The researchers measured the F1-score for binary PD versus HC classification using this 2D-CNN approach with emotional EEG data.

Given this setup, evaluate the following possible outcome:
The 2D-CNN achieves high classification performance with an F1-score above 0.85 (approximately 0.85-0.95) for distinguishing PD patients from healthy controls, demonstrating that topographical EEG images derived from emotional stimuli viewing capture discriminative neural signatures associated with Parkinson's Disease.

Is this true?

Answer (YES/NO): NO